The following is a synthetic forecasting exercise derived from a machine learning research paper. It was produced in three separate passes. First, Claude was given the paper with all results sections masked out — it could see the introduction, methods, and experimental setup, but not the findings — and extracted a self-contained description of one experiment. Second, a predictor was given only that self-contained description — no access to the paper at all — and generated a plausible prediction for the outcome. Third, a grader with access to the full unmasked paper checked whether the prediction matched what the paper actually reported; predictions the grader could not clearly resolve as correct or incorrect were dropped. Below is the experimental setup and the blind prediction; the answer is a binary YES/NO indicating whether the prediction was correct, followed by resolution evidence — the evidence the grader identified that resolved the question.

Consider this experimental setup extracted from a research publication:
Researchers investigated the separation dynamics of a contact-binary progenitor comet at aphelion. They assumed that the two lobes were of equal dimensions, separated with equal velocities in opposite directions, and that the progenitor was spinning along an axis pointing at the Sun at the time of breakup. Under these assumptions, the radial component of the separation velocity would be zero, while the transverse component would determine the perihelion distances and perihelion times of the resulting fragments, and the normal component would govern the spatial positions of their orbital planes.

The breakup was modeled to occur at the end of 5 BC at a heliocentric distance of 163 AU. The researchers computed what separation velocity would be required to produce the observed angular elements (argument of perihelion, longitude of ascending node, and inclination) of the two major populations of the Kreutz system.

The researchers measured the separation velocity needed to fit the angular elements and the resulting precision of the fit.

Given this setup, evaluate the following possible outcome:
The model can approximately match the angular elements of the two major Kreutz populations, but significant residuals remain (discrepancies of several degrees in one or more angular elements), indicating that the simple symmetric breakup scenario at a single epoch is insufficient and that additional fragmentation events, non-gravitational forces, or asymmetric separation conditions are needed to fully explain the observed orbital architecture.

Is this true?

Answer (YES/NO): NO